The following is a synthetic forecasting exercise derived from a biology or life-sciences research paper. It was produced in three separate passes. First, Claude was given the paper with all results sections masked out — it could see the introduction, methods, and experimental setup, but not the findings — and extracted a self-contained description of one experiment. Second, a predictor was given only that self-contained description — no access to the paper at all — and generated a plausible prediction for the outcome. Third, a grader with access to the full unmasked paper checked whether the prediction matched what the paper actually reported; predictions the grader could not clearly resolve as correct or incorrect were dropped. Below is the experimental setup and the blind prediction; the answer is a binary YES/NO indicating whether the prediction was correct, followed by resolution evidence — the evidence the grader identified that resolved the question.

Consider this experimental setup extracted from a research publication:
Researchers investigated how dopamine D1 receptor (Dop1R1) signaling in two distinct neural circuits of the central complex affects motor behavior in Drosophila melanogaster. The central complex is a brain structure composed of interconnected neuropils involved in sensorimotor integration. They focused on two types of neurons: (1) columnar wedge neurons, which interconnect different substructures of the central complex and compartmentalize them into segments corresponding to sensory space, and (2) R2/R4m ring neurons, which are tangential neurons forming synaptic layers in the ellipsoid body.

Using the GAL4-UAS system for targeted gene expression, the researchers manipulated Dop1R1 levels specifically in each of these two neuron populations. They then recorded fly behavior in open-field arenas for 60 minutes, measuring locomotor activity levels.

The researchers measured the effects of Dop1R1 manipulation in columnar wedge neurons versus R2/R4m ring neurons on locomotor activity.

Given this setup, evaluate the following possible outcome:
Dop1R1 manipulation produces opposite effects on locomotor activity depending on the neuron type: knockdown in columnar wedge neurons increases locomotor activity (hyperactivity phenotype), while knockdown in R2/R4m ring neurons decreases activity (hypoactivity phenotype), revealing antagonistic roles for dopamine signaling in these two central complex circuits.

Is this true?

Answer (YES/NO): NO